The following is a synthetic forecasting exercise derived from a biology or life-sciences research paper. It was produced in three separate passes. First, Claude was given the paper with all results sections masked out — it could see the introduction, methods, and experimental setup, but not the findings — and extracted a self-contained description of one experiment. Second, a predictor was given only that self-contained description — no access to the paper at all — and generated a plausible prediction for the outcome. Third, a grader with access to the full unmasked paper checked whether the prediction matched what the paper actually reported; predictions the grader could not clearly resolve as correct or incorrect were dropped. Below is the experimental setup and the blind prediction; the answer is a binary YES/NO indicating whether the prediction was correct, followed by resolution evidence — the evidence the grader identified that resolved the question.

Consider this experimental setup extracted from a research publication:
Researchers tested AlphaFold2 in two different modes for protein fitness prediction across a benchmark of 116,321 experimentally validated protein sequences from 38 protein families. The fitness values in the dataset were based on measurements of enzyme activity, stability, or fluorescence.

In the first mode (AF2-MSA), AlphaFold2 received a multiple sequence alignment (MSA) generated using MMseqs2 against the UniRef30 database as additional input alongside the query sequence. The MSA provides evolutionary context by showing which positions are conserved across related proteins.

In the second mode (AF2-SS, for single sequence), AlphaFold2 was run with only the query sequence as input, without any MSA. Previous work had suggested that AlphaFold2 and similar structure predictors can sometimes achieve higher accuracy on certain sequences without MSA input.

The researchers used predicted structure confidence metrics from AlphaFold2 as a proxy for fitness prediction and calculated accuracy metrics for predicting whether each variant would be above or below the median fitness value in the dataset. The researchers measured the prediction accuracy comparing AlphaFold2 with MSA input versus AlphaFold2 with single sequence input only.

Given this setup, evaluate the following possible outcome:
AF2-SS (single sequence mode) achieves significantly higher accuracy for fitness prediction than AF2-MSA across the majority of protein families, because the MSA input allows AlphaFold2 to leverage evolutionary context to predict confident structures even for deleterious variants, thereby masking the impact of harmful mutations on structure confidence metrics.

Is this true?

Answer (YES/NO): NO